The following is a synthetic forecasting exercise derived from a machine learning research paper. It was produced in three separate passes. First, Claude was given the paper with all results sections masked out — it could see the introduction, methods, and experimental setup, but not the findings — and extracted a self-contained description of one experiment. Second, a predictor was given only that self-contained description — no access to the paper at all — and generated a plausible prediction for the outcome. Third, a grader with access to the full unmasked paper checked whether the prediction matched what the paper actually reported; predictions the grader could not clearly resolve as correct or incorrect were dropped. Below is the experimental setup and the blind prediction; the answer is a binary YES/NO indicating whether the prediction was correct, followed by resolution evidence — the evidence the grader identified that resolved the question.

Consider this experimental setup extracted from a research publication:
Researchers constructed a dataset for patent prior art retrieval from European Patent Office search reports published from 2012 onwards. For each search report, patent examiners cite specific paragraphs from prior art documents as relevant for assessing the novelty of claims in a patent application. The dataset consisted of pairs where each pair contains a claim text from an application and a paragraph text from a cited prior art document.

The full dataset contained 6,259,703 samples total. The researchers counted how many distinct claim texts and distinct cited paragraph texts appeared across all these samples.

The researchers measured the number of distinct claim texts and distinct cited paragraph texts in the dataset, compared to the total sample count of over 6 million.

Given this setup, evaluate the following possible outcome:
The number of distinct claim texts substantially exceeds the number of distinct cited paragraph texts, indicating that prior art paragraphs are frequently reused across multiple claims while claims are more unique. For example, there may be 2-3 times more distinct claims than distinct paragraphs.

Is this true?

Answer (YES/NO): NO